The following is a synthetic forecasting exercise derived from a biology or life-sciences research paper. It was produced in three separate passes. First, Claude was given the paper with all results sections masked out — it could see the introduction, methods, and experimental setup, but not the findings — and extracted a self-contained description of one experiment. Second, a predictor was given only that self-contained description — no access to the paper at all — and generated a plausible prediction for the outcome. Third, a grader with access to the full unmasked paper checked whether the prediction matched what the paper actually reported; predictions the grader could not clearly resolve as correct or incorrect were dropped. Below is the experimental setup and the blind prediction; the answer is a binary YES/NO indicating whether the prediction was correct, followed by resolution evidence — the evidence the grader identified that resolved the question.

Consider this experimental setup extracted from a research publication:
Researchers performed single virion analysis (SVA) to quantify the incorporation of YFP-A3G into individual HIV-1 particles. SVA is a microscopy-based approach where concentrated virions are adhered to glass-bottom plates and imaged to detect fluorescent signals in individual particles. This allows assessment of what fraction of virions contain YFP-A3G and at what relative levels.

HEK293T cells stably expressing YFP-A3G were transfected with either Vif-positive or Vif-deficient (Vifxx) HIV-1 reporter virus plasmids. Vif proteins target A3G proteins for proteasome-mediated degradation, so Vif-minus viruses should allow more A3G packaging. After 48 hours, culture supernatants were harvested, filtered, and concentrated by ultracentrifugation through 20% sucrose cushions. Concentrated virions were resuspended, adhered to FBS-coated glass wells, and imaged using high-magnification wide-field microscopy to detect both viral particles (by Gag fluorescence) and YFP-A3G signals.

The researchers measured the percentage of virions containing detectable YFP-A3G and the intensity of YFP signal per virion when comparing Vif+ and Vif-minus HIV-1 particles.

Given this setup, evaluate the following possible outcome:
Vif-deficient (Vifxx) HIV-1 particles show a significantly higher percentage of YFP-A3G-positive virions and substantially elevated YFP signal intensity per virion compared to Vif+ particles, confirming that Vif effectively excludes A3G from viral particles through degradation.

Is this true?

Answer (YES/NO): YES